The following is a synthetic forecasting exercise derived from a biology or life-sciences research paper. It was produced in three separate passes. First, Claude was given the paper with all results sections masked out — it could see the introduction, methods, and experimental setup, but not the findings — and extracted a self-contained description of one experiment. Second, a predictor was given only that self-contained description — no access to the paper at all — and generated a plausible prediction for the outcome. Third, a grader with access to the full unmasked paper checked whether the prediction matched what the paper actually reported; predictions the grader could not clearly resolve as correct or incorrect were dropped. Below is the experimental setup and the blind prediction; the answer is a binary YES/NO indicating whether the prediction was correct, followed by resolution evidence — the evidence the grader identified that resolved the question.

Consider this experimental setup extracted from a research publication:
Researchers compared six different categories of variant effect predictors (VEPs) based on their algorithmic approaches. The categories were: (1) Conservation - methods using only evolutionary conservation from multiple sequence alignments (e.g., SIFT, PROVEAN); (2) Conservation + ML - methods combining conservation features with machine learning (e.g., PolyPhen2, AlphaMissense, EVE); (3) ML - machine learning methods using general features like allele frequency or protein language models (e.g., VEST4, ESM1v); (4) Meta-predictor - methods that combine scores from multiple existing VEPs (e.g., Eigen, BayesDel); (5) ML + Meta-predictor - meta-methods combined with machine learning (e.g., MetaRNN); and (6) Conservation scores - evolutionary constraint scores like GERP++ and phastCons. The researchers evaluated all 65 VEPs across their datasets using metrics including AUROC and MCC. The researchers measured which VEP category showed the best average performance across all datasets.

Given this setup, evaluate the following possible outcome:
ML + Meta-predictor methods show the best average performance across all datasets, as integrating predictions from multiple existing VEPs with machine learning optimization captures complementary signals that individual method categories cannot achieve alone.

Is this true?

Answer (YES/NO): NO